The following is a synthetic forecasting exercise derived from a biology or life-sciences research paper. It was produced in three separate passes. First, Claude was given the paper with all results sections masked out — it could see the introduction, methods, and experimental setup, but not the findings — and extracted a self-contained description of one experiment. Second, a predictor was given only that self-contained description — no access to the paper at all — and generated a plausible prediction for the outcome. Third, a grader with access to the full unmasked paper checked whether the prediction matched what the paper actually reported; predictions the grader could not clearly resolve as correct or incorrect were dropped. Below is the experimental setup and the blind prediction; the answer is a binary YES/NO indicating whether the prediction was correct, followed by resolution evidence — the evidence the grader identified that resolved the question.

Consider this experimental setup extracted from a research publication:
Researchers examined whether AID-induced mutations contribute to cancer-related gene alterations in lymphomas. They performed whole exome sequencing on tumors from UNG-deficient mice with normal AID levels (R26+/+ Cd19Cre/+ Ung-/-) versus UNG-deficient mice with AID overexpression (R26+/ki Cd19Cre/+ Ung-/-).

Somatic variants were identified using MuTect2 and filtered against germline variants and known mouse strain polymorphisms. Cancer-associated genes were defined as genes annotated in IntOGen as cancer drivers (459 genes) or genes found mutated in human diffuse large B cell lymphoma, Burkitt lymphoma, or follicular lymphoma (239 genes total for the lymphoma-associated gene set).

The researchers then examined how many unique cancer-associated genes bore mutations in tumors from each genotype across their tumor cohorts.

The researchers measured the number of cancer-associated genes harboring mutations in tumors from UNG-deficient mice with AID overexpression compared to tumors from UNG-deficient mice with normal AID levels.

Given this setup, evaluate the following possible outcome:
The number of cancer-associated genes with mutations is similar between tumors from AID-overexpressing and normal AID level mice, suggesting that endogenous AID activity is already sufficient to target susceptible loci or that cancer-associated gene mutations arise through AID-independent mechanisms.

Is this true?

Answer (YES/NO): NO